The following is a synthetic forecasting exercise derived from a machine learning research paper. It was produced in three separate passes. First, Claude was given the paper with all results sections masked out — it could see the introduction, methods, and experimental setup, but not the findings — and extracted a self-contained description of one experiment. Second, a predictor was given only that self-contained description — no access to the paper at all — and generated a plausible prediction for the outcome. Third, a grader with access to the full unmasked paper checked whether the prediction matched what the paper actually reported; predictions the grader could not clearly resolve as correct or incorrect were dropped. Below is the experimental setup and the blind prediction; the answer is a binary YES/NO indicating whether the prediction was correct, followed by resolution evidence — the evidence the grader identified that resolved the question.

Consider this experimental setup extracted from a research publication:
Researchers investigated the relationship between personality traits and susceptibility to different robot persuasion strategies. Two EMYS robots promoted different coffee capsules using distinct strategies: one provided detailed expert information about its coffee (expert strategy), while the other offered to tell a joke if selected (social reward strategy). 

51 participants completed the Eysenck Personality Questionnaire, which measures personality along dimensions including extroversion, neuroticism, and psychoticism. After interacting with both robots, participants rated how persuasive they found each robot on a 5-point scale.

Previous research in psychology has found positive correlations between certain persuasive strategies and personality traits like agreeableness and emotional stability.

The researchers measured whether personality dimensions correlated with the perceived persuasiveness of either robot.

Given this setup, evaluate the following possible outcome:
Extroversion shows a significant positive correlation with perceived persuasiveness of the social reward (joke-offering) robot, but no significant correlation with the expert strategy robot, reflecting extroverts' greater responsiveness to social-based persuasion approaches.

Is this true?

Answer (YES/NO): NO